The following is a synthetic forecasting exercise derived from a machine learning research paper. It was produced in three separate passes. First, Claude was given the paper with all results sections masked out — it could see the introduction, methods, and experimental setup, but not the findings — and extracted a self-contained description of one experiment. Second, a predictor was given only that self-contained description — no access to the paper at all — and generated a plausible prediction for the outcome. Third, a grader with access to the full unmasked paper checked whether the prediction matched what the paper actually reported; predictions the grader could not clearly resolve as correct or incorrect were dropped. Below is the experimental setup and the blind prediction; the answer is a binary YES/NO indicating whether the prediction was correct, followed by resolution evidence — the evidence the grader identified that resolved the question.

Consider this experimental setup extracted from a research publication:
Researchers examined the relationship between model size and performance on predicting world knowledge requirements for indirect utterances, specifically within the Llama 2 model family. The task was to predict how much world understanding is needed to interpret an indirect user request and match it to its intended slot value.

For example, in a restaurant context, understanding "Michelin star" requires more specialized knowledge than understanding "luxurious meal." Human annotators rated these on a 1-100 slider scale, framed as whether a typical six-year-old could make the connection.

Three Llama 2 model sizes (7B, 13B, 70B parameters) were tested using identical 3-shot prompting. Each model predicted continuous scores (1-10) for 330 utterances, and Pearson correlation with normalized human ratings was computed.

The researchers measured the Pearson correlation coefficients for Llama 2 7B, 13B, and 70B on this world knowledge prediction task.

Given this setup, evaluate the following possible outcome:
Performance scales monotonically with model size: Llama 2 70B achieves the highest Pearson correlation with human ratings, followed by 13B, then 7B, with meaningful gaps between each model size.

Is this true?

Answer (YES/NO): NO